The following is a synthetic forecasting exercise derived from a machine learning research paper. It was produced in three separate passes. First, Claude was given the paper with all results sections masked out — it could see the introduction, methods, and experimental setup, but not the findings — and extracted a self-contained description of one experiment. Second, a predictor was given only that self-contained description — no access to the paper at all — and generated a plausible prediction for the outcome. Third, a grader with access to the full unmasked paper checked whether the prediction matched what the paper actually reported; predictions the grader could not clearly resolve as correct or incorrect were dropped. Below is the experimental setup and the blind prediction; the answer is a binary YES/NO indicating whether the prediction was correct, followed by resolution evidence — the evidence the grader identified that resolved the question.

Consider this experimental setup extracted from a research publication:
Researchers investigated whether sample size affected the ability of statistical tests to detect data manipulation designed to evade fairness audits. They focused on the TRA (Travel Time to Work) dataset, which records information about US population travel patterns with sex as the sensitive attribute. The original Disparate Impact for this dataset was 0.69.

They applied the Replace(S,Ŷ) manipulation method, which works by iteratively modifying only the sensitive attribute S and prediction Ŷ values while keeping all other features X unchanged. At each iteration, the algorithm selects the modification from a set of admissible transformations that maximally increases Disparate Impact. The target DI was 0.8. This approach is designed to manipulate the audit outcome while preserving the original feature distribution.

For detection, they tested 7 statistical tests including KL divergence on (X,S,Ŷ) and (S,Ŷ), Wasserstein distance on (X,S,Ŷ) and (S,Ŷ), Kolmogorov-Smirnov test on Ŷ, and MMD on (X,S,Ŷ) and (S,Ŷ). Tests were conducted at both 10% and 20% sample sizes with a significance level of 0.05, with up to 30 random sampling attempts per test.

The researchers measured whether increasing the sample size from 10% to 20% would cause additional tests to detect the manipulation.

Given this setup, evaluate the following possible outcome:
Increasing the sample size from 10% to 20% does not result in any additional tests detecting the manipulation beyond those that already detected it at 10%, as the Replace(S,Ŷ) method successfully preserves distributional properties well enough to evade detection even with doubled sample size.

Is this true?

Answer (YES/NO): YES